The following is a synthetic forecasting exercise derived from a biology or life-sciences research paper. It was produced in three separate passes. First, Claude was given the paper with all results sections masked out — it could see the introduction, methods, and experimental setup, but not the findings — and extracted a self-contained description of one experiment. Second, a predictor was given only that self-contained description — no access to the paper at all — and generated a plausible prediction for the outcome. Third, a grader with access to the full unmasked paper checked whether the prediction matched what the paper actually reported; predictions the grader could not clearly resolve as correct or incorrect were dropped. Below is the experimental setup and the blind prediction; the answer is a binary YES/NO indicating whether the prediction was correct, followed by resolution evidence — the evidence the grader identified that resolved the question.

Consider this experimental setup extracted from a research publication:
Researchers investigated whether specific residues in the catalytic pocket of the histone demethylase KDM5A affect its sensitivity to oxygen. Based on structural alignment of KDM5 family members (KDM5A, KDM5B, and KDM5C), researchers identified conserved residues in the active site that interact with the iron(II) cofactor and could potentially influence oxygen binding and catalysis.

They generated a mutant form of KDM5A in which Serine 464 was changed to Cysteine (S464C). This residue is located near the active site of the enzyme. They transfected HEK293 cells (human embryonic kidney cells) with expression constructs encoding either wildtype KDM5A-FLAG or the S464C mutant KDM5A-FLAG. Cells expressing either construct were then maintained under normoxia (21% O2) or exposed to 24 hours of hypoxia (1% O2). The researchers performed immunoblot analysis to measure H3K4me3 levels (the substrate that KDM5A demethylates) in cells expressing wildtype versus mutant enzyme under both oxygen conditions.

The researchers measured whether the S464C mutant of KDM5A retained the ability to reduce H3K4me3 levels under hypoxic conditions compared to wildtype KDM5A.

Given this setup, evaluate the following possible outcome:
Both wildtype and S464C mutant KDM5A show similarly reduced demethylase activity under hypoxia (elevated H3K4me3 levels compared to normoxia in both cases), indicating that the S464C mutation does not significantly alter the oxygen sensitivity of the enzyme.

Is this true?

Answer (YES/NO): NO